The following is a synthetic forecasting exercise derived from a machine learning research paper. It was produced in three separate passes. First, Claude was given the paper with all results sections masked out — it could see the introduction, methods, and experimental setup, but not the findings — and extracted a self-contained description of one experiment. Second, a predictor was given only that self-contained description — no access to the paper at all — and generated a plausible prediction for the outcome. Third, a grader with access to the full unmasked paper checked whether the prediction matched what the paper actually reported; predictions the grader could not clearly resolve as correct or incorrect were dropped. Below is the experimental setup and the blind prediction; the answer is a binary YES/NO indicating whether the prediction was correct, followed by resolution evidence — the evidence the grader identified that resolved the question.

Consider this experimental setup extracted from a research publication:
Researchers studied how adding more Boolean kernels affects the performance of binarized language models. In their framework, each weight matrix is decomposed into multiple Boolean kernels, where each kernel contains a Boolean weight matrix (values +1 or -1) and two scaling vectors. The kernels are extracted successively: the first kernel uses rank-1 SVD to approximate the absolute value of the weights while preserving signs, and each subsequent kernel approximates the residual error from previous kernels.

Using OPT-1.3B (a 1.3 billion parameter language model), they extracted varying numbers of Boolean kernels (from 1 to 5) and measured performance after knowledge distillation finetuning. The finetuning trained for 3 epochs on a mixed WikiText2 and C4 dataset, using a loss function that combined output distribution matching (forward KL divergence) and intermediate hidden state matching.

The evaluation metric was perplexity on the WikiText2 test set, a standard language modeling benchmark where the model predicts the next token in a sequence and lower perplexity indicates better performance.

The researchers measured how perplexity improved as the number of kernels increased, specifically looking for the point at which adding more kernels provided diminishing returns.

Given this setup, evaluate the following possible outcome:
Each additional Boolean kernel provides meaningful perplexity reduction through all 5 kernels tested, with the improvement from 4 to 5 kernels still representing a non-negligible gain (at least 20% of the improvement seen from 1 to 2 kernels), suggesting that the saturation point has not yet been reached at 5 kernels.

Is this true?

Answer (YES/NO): NO